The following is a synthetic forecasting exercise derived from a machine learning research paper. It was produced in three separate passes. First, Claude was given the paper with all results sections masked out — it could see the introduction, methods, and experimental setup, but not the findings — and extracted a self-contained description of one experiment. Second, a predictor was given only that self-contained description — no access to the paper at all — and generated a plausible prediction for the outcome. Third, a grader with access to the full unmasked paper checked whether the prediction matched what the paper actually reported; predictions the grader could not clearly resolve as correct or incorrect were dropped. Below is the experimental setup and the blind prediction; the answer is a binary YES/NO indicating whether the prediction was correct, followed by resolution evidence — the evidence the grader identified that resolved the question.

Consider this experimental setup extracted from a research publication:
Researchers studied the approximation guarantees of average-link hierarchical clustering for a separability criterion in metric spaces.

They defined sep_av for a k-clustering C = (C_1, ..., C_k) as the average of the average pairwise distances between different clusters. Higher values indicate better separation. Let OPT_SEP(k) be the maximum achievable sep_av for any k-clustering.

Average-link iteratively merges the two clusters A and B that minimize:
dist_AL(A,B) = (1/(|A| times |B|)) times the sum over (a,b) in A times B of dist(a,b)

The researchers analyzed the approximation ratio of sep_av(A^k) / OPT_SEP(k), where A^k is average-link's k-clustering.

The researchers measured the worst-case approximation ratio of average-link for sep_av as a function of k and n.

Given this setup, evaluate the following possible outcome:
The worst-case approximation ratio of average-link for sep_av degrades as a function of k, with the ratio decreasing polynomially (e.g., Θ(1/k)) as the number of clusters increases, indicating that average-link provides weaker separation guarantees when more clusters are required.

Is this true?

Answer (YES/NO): YES